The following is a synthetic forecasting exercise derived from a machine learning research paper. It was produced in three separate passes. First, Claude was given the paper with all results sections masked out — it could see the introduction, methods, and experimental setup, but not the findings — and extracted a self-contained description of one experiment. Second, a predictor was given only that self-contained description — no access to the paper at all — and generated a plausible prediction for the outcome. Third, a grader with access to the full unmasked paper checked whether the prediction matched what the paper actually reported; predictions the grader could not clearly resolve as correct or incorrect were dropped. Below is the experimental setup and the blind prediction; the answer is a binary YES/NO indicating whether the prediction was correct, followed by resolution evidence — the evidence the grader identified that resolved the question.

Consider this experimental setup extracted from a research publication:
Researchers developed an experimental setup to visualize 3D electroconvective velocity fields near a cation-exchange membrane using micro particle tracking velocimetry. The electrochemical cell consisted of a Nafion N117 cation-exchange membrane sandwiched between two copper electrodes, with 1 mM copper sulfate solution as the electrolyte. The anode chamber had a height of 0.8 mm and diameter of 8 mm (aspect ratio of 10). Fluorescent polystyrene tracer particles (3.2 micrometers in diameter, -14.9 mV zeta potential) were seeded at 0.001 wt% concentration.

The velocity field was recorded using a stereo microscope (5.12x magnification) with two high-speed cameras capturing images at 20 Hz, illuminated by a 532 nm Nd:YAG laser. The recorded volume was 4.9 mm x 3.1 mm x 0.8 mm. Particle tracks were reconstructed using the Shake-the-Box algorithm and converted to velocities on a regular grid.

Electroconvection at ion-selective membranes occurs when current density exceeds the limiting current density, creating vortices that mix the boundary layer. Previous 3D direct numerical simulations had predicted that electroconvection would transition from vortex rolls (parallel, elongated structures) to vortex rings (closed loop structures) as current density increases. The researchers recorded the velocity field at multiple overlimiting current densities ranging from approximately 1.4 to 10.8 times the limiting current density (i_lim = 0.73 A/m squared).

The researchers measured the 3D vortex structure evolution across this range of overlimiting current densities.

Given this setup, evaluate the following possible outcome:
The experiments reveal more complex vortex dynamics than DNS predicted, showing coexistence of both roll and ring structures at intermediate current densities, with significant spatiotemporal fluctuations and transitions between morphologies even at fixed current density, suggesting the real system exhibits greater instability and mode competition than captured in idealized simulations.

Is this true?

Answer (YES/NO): NO